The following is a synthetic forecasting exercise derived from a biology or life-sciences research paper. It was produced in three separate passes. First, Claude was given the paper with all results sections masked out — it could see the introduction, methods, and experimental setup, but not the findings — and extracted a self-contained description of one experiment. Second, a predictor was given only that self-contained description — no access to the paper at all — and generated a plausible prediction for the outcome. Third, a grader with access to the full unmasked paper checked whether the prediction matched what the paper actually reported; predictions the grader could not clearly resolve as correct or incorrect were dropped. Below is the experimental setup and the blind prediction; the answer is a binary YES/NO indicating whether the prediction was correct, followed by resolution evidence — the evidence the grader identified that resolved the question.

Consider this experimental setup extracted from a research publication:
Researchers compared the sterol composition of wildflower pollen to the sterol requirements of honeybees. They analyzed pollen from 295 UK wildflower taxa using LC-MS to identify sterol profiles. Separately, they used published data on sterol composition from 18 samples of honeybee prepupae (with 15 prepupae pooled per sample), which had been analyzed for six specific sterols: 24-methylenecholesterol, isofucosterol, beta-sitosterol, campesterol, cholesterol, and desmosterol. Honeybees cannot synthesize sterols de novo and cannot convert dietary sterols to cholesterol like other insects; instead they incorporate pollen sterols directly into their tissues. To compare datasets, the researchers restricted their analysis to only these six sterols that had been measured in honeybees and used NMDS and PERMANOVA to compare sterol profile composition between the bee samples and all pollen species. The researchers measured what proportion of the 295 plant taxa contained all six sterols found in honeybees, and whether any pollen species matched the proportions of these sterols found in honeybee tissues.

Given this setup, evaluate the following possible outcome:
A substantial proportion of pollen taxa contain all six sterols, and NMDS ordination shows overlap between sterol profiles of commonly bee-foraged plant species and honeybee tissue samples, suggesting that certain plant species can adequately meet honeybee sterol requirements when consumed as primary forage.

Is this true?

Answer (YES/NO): NO